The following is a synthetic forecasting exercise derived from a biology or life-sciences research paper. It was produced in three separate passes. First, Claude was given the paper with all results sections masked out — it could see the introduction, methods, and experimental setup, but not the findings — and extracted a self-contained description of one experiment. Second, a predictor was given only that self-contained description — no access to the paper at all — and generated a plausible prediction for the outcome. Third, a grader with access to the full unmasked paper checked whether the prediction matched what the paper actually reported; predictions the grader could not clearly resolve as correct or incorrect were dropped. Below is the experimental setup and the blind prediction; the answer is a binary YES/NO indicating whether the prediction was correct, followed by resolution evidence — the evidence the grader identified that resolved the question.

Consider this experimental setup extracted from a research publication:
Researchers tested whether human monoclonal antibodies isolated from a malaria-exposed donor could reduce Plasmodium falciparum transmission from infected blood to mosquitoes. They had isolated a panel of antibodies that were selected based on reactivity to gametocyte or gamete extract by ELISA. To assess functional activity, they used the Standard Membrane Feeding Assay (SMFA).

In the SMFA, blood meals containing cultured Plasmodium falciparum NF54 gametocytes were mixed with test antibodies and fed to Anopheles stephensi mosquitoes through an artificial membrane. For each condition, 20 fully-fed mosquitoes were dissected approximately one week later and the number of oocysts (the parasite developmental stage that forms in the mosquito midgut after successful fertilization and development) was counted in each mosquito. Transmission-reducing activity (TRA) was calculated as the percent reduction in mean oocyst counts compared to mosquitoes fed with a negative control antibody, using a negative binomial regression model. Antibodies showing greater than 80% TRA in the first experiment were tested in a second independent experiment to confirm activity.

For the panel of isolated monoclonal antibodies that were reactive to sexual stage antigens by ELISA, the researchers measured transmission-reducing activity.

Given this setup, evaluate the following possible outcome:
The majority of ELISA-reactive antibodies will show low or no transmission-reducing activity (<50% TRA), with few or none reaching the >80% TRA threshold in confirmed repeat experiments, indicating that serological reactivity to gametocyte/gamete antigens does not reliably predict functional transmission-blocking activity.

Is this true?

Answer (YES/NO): NO